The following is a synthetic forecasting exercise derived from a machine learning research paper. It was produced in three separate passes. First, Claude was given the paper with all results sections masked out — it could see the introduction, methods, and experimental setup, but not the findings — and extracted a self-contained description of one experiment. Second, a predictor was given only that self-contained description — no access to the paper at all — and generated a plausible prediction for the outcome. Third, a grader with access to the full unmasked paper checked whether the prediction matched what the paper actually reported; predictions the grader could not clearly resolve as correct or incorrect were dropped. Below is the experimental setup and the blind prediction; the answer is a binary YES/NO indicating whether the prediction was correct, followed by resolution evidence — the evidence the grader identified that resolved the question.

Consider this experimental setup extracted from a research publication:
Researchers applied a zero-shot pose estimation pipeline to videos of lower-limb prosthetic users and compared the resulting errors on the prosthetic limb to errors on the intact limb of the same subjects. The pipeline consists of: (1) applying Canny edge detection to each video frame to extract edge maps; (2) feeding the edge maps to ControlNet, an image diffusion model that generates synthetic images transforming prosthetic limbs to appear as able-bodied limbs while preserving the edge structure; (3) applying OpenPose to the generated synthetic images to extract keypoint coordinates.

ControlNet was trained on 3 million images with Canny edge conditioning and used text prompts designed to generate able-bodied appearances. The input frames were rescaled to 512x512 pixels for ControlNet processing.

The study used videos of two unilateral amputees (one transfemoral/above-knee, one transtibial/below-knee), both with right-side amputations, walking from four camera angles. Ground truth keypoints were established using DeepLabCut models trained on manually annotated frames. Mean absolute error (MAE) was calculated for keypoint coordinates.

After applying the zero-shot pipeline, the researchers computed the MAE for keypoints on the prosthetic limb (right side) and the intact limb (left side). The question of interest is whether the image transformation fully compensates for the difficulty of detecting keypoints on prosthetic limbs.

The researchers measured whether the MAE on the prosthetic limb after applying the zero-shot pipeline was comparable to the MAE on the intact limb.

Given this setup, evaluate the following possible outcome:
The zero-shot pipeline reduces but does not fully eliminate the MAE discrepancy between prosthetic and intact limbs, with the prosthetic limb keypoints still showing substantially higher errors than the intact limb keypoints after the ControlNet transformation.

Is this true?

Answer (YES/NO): NO